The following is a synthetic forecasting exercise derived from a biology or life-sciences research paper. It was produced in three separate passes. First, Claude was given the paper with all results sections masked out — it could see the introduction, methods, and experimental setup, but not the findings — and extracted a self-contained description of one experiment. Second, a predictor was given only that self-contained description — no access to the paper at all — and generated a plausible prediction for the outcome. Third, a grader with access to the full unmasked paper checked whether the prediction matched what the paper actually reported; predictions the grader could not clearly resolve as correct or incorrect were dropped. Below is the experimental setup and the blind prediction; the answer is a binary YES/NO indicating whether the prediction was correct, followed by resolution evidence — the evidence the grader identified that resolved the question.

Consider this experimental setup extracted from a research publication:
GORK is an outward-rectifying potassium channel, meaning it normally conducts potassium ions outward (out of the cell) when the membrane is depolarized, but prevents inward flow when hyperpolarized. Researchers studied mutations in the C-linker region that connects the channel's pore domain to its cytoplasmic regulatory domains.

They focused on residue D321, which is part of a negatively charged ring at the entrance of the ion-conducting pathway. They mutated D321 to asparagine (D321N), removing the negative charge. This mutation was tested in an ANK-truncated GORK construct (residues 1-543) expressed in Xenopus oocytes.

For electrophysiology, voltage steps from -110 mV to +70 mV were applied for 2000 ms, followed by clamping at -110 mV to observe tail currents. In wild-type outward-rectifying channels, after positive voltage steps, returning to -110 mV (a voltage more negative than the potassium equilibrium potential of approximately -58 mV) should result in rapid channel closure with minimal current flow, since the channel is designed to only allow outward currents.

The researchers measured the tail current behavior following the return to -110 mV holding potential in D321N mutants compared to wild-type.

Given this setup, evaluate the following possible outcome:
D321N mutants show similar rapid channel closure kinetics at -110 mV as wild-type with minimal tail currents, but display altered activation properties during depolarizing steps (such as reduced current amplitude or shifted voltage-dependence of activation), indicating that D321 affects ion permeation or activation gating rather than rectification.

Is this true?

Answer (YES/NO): NO